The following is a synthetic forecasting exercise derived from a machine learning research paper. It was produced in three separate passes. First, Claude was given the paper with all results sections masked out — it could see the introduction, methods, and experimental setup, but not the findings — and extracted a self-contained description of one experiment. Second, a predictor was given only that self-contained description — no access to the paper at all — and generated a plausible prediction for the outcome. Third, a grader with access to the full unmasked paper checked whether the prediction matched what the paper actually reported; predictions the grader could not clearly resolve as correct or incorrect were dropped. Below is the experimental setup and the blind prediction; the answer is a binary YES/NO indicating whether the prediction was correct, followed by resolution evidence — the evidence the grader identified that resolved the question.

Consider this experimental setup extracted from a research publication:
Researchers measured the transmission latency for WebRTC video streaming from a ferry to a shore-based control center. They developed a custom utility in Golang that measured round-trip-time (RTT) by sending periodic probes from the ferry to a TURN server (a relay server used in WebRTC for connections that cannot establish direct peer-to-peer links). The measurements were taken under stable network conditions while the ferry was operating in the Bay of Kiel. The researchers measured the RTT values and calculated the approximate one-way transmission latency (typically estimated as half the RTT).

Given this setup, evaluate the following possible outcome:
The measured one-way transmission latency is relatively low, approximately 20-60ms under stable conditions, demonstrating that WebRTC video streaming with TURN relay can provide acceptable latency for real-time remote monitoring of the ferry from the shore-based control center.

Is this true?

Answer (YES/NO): YES